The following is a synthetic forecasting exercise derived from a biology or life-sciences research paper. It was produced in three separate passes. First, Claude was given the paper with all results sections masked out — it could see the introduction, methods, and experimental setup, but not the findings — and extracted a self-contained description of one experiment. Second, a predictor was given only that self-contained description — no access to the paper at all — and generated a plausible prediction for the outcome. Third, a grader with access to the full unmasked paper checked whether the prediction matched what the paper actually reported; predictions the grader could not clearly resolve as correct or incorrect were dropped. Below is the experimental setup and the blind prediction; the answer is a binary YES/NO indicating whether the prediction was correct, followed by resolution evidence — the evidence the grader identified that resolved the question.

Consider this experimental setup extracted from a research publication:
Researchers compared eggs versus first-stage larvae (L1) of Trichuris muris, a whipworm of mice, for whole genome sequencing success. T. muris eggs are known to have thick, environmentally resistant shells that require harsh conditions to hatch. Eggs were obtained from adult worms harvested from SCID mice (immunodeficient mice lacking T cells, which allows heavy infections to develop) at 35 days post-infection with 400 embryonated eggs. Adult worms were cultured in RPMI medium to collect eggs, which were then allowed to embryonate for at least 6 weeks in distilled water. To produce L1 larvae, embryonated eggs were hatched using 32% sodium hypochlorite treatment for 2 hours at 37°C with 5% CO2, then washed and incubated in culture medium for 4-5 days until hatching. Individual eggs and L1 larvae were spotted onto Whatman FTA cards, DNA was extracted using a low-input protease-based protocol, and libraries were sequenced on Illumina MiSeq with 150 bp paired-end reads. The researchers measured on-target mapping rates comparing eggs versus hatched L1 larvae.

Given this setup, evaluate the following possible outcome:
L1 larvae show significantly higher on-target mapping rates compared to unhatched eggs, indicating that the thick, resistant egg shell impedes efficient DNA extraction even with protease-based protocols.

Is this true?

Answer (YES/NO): YES